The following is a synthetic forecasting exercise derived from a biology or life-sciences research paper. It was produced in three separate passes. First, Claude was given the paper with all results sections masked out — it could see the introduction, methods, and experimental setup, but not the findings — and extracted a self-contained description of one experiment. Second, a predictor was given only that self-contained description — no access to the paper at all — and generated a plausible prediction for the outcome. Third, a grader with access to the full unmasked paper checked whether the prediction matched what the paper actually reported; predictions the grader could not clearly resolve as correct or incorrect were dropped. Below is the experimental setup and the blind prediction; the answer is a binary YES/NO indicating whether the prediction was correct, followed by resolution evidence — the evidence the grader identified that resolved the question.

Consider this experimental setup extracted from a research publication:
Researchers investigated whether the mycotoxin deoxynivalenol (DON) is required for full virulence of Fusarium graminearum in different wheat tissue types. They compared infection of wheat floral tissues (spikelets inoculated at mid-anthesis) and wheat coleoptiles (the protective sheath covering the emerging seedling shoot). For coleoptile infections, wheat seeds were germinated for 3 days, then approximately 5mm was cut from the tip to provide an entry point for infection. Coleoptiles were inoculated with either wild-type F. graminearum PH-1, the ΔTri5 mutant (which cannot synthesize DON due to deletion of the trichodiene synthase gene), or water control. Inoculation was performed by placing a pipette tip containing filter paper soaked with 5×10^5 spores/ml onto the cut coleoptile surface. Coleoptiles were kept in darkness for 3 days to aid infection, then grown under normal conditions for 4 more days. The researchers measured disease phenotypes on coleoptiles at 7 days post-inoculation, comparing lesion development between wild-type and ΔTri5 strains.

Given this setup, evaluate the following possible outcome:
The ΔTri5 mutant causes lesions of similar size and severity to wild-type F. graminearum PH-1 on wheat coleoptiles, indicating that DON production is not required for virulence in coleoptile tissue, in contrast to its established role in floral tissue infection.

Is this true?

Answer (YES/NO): YES